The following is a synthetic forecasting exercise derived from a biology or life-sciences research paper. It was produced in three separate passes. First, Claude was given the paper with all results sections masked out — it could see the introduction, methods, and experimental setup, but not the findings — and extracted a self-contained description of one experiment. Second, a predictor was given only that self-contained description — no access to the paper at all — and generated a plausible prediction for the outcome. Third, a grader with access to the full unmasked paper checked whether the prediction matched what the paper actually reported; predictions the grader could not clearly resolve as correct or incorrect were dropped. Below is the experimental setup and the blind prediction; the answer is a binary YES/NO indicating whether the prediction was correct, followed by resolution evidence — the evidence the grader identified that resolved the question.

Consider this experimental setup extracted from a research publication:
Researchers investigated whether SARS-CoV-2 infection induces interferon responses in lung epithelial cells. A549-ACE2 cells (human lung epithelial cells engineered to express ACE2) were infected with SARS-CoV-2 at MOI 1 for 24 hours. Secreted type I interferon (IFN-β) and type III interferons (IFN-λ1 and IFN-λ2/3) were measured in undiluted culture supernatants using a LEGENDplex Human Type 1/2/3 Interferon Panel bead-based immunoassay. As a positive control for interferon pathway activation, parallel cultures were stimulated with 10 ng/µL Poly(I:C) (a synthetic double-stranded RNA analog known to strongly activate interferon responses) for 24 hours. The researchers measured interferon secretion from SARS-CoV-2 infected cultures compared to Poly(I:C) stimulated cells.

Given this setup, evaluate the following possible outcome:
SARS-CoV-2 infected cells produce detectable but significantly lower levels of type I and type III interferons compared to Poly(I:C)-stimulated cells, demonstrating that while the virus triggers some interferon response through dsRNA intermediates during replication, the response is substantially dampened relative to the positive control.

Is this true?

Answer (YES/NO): NO